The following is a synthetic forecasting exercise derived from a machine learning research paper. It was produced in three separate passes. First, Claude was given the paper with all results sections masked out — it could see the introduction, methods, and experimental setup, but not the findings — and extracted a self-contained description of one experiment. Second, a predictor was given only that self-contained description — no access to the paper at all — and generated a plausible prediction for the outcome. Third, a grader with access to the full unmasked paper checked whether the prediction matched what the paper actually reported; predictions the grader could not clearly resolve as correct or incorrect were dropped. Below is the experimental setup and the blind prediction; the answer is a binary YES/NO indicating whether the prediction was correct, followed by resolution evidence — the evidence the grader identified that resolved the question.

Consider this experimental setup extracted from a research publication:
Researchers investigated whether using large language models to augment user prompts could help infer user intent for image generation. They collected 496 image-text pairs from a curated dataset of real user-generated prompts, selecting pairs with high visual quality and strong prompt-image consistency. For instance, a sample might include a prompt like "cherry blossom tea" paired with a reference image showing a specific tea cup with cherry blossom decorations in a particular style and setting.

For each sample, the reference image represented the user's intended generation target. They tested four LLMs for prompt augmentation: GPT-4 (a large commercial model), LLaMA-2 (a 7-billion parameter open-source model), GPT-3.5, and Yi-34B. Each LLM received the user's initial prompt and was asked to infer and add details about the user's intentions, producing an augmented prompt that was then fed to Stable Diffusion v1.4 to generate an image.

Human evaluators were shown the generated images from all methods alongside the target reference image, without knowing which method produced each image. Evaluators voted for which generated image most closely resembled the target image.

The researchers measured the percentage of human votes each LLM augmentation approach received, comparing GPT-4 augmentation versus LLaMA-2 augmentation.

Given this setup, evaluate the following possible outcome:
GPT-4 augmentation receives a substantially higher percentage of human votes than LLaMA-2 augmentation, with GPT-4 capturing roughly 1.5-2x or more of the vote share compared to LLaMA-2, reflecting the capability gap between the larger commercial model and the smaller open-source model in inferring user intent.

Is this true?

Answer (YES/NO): NO